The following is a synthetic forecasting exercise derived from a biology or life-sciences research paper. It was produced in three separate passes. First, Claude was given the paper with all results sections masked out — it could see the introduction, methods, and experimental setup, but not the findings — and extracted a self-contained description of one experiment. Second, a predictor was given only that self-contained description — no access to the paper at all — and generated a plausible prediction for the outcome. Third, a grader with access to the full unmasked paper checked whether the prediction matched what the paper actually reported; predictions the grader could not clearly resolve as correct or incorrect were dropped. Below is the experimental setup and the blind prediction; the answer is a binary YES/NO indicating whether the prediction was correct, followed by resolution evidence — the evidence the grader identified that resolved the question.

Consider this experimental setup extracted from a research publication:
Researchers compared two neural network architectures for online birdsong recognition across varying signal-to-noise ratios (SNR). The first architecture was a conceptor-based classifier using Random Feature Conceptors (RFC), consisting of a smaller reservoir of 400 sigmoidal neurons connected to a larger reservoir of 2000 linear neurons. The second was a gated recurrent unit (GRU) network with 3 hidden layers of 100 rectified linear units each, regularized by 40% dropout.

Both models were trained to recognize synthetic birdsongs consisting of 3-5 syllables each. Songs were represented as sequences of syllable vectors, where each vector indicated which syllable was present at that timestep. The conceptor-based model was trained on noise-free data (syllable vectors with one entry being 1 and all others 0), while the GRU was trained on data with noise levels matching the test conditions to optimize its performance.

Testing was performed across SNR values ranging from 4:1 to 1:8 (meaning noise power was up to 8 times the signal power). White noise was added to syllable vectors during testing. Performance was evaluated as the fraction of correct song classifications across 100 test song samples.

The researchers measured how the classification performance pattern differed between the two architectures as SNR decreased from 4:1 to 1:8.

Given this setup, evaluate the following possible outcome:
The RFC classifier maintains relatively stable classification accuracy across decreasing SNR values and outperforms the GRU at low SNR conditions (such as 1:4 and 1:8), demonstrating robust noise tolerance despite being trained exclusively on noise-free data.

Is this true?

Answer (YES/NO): YES